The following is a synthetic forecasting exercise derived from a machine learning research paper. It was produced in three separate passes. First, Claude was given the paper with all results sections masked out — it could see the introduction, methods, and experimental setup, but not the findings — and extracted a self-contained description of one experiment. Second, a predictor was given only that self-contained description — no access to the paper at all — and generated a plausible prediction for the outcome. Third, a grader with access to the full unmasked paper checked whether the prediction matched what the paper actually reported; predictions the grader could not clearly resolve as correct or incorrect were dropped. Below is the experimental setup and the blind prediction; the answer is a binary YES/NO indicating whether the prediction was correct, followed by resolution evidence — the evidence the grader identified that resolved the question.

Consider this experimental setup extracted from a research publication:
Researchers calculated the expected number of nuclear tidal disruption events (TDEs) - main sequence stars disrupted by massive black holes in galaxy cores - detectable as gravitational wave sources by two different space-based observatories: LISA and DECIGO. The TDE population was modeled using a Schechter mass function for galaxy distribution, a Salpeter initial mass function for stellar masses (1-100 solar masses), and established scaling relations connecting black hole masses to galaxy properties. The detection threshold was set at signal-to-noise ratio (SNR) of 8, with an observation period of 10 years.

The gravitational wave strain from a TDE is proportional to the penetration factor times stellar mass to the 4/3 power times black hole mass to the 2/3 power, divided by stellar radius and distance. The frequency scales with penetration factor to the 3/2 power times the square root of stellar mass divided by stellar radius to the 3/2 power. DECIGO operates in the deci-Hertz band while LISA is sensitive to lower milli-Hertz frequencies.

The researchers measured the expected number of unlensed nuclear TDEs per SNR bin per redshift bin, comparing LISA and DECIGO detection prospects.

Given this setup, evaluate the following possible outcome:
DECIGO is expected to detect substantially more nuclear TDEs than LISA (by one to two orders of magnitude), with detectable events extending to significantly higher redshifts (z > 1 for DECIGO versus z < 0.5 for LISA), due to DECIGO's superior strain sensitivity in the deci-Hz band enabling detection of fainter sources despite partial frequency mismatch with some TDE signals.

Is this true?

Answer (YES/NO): YES